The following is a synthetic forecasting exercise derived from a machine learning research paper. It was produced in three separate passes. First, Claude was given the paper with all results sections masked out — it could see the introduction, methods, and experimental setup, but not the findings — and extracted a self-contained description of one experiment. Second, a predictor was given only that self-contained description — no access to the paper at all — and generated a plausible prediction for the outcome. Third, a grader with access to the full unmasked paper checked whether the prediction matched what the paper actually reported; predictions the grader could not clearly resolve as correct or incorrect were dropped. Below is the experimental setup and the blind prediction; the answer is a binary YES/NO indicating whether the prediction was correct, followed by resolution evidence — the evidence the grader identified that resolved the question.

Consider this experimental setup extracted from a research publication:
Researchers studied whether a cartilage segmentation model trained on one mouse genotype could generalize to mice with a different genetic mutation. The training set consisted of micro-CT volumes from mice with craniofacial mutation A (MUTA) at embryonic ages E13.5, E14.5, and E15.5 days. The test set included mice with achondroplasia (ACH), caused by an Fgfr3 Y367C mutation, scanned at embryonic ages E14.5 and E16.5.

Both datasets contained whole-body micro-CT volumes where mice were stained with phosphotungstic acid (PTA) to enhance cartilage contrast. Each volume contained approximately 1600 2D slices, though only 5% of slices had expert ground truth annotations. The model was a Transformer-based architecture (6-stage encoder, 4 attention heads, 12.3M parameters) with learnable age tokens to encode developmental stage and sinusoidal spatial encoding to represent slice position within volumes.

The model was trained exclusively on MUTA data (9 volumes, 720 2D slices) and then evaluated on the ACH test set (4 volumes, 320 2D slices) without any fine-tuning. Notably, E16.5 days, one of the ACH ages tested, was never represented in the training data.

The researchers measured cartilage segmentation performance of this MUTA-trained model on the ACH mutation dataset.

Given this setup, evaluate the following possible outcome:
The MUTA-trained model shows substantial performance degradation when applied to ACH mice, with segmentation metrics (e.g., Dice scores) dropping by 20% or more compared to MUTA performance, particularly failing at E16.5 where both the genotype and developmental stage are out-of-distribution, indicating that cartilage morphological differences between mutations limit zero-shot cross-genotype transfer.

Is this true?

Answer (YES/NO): NO